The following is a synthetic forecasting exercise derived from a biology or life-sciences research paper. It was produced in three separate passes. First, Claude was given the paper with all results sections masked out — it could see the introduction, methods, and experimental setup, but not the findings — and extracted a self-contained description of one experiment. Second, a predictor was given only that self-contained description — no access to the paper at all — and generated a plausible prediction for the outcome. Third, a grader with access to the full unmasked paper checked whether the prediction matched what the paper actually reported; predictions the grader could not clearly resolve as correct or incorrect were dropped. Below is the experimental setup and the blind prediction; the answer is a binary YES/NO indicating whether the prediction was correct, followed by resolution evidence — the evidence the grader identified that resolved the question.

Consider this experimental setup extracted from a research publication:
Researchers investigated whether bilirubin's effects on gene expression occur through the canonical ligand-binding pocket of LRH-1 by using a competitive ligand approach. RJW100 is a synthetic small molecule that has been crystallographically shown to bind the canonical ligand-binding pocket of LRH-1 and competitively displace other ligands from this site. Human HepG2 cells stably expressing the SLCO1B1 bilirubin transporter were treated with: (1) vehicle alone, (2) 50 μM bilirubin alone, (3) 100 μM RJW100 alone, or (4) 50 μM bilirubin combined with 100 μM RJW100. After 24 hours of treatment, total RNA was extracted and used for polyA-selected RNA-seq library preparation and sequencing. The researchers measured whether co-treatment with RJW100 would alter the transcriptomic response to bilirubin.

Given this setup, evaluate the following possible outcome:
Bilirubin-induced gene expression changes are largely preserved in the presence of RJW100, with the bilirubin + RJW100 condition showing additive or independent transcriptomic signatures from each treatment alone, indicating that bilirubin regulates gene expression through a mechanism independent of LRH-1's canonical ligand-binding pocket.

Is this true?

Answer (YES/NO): NO